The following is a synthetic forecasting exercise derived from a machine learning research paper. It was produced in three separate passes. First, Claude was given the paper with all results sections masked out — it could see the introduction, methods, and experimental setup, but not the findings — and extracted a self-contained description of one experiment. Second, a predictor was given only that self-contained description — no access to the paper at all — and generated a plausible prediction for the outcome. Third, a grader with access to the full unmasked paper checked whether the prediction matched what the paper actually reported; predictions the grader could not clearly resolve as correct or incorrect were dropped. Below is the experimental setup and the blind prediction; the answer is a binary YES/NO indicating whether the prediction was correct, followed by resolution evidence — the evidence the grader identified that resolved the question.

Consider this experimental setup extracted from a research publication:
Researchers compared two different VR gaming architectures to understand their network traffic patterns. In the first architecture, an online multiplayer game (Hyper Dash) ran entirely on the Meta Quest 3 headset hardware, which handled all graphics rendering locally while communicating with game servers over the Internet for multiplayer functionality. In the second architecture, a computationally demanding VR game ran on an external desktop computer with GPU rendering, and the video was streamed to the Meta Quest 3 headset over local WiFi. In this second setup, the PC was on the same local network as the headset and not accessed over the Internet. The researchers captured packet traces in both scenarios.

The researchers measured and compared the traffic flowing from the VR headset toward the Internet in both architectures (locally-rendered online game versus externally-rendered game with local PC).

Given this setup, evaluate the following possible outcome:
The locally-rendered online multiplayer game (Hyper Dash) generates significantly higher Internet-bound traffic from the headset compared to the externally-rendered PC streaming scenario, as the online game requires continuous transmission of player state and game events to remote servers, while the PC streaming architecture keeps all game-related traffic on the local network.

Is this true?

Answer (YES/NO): NO